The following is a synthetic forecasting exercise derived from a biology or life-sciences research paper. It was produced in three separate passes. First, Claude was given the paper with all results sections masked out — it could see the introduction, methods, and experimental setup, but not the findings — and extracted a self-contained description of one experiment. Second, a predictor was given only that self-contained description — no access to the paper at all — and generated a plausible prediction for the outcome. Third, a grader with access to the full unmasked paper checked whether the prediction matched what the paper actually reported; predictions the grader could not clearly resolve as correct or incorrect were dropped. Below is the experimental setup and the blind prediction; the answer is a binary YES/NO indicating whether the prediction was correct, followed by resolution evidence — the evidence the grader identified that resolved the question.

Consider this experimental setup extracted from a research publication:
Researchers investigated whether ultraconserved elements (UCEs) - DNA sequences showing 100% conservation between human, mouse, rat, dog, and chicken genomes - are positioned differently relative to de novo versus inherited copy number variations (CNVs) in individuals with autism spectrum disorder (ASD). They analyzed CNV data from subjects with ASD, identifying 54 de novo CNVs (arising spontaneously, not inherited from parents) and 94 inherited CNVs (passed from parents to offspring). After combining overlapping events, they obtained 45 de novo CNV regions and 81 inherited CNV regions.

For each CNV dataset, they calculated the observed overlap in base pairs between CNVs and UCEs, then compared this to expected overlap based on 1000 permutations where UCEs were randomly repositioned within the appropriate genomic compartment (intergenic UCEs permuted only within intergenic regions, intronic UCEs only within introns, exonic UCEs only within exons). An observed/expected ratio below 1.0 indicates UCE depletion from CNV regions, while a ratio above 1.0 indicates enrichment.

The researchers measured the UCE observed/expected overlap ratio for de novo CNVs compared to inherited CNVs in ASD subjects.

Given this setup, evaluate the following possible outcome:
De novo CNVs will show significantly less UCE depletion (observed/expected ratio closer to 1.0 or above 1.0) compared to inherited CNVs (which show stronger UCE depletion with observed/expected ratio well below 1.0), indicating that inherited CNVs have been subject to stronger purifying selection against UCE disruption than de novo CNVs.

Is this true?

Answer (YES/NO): YES